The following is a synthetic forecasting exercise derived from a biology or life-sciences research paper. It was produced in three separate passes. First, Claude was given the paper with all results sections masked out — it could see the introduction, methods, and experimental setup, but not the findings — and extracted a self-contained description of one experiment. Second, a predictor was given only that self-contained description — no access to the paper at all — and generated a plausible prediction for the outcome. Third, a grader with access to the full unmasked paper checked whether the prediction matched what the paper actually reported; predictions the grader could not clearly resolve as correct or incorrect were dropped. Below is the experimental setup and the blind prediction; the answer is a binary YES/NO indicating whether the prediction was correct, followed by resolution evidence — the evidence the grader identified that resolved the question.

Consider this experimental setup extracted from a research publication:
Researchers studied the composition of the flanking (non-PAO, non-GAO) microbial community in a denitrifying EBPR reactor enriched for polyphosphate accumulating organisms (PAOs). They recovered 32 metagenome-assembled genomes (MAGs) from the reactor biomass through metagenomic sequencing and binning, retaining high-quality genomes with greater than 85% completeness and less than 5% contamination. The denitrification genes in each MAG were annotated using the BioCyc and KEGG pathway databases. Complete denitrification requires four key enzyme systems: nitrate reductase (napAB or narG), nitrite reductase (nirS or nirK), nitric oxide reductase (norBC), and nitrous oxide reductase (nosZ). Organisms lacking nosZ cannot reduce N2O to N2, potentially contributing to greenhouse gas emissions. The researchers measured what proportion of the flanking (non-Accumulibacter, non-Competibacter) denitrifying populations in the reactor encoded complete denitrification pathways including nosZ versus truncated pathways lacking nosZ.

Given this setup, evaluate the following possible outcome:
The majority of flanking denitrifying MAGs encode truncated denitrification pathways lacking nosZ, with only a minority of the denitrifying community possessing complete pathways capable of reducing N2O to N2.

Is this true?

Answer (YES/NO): YES